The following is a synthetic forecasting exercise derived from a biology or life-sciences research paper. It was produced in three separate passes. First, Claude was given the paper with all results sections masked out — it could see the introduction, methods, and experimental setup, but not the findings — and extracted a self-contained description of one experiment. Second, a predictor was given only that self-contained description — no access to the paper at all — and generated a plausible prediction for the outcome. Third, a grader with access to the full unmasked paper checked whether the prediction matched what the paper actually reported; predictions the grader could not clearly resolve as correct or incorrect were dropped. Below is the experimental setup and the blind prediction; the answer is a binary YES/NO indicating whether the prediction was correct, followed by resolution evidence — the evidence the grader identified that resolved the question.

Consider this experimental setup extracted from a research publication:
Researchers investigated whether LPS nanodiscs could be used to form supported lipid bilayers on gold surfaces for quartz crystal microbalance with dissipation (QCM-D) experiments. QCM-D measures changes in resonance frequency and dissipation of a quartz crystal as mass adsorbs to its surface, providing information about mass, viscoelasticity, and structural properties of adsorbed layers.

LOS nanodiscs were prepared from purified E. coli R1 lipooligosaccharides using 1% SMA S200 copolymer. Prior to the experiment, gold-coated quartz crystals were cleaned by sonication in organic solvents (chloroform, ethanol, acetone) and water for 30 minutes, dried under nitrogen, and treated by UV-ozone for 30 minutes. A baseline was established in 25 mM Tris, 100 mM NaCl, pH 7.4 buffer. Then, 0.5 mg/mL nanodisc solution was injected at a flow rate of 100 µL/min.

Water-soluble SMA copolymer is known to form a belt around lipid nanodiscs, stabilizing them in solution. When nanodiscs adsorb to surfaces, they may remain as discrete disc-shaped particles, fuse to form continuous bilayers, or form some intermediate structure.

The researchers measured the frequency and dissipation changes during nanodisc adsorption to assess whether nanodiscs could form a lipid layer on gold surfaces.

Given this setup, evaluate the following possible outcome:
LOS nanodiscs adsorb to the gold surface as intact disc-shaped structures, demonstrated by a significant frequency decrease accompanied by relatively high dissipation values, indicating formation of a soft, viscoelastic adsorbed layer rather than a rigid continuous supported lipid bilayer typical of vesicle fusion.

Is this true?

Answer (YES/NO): NO